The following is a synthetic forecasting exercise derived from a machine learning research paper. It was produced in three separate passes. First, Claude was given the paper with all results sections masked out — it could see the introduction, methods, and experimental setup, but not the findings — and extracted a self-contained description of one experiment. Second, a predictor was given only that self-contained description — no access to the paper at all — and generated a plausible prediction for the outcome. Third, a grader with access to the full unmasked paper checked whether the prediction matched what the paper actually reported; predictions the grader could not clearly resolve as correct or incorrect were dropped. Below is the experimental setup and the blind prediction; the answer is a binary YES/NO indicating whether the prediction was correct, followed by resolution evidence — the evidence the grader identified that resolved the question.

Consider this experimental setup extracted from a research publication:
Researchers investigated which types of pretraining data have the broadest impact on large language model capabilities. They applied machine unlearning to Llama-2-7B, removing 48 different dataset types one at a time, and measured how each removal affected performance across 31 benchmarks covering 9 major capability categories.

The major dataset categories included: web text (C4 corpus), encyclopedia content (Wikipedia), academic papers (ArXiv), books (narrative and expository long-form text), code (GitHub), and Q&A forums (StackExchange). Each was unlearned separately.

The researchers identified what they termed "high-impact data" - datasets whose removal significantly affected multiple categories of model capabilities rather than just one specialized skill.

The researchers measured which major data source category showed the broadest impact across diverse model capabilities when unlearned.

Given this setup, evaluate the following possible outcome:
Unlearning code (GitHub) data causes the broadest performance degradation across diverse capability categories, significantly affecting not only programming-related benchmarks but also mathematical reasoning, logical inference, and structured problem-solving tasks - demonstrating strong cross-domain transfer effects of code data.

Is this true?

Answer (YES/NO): NO